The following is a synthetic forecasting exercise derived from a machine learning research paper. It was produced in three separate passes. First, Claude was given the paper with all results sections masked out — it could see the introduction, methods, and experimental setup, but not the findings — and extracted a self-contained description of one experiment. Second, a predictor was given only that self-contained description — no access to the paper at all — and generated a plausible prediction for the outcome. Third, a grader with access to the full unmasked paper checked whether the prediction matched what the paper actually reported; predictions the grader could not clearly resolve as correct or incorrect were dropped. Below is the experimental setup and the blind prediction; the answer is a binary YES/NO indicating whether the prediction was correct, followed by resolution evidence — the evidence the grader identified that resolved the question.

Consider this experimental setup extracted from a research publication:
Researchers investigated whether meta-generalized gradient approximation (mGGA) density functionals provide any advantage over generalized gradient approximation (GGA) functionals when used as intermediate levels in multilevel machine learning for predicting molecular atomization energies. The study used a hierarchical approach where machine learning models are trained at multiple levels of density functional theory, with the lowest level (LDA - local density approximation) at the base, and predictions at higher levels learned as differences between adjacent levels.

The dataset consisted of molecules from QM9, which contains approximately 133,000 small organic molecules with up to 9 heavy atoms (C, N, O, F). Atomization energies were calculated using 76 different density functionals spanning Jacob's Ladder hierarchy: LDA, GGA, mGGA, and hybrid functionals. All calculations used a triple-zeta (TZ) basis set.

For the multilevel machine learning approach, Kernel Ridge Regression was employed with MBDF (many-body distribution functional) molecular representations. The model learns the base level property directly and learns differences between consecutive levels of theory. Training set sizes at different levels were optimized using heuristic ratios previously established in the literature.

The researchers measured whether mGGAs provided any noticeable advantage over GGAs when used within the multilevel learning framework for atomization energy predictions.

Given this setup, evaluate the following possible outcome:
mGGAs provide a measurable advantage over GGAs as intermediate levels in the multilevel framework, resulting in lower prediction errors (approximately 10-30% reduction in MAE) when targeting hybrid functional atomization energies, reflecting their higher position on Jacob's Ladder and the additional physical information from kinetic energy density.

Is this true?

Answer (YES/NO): NO